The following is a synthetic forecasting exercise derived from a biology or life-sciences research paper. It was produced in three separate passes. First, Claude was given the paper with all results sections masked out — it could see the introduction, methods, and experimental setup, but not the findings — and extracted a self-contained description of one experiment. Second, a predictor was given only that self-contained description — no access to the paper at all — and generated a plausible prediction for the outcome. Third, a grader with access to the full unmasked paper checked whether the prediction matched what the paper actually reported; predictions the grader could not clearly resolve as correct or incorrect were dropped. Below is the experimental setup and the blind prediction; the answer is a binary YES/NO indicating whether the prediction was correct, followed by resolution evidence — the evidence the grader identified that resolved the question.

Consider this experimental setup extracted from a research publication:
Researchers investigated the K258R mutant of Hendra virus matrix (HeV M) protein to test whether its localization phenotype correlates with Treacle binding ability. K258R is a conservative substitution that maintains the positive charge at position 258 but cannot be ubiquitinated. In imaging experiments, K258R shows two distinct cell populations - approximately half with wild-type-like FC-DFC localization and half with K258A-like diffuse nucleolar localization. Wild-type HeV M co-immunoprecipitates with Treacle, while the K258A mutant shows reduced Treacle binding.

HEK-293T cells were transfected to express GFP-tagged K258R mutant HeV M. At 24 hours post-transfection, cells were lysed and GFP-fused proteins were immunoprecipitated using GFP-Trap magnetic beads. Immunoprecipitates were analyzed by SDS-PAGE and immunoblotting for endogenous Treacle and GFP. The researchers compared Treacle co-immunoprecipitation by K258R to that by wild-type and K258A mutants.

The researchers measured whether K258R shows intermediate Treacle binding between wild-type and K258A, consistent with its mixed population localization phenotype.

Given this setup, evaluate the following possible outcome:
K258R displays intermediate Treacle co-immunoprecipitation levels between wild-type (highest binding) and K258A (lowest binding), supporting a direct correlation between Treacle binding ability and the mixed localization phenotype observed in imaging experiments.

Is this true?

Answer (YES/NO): YES